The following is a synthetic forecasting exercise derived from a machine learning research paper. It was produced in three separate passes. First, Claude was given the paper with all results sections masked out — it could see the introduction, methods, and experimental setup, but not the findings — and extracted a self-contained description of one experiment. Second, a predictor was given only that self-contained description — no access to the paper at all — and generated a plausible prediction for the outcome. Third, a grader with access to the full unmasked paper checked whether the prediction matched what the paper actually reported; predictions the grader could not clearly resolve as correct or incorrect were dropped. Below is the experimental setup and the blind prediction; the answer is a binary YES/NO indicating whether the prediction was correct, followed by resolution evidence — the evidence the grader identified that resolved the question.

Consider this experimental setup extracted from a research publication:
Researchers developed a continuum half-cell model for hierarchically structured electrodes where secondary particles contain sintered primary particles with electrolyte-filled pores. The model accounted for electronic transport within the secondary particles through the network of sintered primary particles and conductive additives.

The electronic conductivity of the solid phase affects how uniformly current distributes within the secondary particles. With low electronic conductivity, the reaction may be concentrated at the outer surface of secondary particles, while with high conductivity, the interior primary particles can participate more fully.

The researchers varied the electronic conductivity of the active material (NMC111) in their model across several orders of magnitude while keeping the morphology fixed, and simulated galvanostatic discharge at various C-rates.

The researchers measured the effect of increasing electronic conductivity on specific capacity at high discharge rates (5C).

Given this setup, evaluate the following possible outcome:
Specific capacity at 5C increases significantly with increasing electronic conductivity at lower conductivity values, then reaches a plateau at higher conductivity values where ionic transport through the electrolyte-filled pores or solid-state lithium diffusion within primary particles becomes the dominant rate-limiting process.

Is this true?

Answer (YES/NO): YES